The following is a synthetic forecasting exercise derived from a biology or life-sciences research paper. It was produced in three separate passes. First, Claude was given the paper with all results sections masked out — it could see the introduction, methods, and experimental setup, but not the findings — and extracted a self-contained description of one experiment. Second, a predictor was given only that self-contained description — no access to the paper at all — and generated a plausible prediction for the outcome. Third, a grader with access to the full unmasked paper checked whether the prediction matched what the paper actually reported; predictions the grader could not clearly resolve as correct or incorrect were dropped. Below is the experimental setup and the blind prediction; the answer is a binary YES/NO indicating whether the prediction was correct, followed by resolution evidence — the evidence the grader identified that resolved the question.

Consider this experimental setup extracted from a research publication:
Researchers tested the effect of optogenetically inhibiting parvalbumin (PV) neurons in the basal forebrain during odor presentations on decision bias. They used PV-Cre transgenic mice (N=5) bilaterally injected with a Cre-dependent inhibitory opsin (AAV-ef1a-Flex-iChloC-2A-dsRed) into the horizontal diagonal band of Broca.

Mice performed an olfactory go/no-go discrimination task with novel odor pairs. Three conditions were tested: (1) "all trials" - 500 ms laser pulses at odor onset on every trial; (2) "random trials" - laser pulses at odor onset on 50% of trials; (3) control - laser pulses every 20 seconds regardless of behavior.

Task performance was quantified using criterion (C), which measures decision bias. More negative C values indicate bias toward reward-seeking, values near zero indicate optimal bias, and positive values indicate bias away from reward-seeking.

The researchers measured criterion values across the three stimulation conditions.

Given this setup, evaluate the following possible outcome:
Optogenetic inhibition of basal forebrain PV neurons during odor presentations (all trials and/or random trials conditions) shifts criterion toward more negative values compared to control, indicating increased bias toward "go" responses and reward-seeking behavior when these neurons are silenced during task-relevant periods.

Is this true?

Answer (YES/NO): NO